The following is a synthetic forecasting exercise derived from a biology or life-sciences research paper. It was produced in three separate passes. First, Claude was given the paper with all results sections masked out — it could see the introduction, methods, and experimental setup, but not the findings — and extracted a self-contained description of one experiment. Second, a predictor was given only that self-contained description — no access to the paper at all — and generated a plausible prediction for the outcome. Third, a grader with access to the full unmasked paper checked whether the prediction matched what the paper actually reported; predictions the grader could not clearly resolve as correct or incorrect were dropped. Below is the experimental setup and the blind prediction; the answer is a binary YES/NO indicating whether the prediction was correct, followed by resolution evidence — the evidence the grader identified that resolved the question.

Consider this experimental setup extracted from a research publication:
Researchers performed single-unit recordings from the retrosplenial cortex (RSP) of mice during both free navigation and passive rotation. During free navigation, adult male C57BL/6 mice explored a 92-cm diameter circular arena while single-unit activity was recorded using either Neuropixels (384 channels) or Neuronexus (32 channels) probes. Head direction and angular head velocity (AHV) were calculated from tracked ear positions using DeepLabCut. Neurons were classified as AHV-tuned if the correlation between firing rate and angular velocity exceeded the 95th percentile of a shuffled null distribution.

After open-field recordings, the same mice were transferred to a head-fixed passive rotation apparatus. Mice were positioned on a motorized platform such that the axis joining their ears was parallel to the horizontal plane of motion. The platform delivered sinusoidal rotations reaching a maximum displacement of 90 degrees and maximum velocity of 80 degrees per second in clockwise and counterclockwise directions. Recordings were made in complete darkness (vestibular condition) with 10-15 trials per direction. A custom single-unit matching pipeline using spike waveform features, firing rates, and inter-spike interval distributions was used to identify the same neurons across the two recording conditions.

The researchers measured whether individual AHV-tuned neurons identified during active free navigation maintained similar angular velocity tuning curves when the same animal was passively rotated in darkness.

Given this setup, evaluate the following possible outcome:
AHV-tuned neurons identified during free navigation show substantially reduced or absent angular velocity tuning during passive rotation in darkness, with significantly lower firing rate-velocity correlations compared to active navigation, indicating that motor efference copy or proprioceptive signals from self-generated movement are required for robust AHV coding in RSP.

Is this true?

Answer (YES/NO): NO